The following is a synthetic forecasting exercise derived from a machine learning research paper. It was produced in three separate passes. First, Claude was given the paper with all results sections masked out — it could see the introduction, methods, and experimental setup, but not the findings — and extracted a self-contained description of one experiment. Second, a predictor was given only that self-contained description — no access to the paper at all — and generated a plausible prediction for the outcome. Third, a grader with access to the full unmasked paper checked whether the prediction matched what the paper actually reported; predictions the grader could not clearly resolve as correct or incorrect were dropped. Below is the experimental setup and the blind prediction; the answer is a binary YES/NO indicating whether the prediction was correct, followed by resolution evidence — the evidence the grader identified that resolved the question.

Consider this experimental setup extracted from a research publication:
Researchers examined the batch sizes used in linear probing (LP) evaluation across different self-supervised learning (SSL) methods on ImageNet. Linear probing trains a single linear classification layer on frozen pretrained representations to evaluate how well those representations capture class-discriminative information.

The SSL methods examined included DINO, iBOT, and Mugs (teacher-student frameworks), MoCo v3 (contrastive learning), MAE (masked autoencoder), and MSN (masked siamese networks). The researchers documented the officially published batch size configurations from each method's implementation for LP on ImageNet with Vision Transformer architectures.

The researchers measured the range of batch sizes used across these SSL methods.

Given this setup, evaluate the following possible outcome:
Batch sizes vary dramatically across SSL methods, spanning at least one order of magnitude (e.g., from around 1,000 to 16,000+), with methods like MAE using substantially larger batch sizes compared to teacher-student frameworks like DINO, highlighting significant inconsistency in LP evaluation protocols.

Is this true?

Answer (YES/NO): YES